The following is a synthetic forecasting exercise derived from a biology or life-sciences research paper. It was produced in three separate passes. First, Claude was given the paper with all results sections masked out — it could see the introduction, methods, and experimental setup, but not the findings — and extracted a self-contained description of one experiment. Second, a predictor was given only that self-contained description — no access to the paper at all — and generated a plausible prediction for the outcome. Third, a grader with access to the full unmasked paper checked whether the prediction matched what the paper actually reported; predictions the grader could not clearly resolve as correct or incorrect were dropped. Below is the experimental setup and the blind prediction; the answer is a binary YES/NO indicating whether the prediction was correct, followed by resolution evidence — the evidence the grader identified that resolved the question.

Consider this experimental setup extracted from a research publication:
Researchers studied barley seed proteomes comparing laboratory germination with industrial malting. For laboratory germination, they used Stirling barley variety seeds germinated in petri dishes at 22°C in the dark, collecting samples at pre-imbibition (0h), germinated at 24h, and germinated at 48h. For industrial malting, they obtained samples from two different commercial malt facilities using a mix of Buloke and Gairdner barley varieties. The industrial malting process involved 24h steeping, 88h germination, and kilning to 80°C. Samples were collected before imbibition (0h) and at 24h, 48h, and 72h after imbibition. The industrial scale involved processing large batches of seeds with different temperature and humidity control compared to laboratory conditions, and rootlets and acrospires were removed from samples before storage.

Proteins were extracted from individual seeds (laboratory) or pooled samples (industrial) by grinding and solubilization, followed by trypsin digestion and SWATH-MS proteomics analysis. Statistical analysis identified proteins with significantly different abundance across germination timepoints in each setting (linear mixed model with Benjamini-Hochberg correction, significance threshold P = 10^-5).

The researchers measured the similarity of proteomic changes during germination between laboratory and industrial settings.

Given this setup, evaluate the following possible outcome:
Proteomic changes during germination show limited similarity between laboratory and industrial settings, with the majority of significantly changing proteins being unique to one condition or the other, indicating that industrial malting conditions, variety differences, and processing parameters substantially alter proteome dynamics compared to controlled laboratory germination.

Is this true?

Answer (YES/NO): NO